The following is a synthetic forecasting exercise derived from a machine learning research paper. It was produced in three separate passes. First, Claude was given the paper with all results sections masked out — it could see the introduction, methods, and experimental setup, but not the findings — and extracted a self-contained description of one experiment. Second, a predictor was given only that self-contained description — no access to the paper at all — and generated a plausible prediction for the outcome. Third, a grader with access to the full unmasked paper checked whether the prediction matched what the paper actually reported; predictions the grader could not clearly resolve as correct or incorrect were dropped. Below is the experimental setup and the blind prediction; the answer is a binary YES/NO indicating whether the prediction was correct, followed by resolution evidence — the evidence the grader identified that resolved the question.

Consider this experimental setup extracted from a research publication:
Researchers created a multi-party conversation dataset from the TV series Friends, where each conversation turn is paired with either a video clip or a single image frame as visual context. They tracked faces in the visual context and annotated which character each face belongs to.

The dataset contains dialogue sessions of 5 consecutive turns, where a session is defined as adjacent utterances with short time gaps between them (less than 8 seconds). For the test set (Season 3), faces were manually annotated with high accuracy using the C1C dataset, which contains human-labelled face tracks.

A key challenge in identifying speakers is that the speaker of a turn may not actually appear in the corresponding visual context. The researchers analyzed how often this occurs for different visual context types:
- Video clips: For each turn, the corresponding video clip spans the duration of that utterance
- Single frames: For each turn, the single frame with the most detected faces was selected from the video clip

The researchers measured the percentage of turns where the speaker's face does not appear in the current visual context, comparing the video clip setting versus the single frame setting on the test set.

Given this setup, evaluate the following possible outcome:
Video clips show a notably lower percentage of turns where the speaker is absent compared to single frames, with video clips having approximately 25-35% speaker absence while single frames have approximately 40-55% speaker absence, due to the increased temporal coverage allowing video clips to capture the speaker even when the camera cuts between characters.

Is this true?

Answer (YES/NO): NO